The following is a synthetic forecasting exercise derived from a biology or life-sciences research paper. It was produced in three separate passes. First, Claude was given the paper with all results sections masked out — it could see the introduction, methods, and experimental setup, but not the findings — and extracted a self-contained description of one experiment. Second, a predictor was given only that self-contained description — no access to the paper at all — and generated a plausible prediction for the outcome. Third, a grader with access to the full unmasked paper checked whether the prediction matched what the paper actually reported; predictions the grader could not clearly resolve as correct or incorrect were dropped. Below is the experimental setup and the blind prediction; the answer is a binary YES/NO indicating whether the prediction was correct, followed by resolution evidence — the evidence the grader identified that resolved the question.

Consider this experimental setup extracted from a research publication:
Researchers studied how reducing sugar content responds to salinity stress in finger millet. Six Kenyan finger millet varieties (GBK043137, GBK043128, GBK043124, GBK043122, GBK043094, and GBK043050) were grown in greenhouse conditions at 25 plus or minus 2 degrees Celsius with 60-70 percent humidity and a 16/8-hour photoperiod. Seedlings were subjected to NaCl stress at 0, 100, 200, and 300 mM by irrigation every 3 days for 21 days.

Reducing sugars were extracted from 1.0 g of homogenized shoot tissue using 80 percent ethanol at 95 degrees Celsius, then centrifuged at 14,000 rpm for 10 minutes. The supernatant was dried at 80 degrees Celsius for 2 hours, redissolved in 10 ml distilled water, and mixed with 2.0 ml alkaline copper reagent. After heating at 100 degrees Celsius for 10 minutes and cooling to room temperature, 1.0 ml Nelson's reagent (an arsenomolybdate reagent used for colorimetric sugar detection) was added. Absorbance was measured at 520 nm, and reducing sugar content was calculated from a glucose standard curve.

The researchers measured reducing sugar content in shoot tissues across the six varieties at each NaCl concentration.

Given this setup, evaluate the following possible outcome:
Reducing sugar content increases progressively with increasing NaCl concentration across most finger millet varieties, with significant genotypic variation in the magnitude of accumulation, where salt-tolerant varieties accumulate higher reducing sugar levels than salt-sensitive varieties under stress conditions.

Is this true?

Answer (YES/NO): NO